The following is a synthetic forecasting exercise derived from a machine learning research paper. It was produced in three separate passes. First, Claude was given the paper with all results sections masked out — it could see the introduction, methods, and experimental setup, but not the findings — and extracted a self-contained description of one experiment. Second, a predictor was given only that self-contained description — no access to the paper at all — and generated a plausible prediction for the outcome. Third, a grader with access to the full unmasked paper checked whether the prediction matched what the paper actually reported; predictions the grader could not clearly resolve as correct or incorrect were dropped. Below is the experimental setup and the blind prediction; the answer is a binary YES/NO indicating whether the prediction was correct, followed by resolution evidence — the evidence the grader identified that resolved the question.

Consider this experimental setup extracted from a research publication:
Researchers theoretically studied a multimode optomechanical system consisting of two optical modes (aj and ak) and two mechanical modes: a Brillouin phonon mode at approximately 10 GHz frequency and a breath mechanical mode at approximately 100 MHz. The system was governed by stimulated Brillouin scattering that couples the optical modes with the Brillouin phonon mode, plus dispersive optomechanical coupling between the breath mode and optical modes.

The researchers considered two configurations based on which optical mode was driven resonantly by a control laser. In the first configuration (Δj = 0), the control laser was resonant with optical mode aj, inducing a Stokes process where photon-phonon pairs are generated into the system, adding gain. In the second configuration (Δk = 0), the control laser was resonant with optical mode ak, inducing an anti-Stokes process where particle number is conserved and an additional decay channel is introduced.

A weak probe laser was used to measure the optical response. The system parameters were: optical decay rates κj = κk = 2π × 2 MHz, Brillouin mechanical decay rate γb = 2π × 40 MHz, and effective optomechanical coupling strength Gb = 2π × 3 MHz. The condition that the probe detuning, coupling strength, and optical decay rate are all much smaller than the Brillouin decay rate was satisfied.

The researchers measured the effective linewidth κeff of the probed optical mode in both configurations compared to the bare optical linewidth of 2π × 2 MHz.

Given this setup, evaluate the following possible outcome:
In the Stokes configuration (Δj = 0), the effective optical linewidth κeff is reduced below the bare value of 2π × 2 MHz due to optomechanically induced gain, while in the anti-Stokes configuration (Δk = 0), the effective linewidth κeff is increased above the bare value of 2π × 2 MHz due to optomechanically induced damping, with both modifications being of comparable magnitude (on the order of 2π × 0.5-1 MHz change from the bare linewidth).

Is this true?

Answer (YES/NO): YES